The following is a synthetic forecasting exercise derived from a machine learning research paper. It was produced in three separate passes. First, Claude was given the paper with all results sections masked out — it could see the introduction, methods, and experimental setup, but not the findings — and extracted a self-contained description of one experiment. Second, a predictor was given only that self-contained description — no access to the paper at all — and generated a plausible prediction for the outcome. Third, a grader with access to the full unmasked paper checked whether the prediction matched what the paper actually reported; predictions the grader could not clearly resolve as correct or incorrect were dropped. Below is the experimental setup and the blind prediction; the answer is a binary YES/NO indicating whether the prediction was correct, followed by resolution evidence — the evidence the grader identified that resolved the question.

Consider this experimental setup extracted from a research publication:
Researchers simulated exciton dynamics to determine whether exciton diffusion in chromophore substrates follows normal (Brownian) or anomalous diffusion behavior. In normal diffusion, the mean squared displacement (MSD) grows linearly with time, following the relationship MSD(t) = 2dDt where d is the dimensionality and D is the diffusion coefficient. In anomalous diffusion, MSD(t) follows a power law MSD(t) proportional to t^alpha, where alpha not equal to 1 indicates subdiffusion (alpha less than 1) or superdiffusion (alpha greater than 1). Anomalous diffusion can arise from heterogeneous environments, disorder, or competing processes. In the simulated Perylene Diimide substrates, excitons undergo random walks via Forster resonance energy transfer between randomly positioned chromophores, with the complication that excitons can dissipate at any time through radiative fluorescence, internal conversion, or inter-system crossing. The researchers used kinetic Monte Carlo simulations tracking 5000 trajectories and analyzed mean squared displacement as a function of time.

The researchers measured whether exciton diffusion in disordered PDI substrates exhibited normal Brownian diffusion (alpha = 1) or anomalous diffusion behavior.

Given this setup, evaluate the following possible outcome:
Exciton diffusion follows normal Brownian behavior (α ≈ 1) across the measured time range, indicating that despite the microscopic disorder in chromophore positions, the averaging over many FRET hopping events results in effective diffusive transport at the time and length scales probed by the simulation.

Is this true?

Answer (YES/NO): NO